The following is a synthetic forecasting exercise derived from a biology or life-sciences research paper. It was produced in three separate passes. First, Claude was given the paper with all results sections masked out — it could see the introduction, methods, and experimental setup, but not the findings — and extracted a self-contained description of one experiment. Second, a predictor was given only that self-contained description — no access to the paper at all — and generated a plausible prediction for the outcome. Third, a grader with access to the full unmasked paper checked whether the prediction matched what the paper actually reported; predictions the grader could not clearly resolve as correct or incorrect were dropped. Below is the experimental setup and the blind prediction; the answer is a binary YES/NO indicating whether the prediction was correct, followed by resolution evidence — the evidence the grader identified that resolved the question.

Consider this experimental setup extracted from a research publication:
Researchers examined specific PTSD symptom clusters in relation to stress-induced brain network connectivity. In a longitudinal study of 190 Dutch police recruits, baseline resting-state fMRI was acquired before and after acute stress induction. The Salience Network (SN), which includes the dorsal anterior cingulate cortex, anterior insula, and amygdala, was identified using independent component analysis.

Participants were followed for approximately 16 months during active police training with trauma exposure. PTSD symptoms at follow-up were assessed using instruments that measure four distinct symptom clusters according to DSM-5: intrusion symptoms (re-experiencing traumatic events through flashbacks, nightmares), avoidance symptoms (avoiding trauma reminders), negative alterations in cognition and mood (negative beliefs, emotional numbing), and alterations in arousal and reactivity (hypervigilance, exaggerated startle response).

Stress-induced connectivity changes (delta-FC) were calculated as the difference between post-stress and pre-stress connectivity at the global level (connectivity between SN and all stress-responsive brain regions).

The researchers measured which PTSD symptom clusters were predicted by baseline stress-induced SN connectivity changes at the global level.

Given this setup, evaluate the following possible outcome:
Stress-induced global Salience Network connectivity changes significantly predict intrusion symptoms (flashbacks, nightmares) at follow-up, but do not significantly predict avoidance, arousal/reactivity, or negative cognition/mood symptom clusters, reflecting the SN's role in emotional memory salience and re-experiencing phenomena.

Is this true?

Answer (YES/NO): NO